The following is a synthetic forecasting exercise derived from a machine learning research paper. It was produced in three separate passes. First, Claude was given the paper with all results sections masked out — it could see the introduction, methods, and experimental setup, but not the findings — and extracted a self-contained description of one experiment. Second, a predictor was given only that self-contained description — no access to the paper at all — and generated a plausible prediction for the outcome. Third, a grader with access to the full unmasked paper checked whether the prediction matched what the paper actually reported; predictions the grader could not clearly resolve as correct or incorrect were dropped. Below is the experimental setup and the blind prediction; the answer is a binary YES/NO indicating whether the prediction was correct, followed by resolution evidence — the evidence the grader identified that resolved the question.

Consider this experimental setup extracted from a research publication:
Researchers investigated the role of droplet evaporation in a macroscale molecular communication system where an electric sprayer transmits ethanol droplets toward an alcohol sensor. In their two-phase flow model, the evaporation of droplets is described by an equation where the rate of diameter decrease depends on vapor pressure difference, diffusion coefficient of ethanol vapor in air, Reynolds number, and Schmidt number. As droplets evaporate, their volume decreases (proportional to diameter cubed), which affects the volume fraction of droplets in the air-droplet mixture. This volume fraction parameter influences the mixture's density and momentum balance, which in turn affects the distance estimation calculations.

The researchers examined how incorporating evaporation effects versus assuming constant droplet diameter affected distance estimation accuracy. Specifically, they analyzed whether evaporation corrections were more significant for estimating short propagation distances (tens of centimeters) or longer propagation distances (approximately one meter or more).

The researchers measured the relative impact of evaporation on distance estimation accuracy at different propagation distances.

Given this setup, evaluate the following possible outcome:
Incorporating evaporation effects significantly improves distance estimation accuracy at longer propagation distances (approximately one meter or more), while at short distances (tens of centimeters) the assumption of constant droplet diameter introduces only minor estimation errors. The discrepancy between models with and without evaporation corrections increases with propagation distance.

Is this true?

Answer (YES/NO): NO